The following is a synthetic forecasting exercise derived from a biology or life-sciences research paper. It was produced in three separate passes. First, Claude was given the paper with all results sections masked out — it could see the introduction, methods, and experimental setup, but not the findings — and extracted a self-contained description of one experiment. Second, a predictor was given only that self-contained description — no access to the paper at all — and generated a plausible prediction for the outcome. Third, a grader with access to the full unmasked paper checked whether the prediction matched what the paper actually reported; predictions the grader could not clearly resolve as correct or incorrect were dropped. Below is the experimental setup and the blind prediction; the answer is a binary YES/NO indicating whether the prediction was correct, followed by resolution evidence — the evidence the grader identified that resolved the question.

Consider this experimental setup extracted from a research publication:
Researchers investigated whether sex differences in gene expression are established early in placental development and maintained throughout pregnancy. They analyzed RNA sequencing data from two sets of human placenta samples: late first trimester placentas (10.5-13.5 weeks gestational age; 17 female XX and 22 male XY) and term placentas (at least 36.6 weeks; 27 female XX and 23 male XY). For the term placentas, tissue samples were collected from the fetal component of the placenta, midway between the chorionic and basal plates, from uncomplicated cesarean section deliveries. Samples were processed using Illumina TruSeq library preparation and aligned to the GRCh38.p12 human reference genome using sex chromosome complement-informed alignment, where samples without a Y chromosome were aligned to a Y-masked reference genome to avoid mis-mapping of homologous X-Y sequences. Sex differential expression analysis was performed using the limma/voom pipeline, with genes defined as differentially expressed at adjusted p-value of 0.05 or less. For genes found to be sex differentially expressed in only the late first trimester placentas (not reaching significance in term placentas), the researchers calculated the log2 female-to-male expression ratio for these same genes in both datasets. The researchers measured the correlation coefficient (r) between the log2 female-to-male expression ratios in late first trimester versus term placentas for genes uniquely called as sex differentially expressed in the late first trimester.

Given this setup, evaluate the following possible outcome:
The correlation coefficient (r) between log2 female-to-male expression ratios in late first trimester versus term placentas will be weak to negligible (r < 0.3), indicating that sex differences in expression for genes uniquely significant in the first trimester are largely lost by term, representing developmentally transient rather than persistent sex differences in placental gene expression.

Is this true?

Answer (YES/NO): NO